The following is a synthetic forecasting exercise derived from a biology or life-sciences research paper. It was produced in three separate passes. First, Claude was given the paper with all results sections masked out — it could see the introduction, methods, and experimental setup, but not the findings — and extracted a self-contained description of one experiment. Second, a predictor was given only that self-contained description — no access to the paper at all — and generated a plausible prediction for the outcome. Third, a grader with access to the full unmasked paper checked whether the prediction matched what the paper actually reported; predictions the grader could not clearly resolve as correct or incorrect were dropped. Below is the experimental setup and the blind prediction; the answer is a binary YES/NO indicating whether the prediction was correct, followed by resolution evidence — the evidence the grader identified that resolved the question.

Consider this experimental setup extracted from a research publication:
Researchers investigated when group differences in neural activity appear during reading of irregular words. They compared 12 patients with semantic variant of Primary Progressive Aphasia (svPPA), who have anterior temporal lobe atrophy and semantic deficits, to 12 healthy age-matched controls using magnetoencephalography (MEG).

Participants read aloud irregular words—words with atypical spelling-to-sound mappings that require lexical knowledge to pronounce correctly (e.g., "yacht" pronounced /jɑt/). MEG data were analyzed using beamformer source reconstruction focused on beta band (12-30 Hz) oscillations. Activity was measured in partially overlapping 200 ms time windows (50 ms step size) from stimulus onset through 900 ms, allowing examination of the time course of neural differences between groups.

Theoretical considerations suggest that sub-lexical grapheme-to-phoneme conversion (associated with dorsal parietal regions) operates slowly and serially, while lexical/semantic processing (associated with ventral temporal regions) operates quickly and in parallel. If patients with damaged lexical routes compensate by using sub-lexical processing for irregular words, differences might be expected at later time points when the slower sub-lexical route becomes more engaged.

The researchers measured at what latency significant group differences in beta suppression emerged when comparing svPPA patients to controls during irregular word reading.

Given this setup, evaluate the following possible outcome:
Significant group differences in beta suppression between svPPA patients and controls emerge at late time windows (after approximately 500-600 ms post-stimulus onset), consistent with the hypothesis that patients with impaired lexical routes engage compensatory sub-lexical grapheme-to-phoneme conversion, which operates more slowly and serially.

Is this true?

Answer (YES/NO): YES